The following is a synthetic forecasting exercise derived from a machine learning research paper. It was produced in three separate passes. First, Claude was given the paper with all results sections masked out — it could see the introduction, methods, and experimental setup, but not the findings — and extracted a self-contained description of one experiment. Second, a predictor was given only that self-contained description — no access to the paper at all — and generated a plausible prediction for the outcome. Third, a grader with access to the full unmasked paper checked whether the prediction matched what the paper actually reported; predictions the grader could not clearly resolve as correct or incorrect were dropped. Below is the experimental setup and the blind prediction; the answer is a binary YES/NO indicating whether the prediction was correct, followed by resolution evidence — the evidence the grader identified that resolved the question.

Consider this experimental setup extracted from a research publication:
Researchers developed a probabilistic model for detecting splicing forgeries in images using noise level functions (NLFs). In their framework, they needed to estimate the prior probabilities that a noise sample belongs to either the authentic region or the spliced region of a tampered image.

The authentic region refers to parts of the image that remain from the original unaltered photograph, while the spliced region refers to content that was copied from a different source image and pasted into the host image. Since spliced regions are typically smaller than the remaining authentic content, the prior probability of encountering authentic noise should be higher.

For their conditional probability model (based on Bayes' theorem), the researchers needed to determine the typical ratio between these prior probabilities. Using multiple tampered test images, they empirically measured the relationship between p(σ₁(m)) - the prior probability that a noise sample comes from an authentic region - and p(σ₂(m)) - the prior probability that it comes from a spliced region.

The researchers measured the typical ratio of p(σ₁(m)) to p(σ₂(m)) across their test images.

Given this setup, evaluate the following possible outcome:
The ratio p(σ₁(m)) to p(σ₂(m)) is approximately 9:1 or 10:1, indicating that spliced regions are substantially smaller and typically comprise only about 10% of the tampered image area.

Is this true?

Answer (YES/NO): YES